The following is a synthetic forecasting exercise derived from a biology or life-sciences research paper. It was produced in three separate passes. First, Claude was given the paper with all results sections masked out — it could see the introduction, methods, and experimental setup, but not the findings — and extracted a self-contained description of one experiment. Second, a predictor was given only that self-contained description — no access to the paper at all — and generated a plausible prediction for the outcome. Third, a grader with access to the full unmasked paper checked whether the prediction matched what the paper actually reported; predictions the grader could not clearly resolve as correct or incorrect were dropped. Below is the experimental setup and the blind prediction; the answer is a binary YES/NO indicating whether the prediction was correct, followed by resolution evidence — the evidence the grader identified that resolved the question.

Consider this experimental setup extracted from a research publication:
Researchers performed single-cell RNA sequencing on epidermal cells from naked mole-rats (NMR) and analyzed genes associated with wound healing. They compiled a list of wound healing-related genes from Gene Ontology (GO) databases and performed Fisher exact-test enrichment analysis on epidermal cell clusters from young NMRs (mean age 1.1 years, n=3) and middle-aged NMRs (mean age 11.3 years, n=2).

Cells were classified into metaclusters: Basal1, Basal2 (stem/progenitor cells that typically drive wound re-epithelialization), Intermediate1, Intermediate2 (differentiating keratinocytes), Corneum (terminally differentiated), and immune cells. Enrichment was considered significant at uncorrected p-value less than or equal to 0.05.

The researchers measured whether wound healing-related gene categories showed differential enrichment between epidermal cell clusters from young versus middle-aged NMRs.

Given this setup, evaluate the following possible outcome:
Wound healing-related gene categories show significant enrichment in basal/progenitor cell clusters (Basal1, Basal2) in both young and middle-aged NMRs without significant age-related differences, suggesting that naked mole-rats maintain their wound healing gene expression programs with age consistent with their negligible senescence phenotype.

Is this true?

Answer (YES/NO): NO